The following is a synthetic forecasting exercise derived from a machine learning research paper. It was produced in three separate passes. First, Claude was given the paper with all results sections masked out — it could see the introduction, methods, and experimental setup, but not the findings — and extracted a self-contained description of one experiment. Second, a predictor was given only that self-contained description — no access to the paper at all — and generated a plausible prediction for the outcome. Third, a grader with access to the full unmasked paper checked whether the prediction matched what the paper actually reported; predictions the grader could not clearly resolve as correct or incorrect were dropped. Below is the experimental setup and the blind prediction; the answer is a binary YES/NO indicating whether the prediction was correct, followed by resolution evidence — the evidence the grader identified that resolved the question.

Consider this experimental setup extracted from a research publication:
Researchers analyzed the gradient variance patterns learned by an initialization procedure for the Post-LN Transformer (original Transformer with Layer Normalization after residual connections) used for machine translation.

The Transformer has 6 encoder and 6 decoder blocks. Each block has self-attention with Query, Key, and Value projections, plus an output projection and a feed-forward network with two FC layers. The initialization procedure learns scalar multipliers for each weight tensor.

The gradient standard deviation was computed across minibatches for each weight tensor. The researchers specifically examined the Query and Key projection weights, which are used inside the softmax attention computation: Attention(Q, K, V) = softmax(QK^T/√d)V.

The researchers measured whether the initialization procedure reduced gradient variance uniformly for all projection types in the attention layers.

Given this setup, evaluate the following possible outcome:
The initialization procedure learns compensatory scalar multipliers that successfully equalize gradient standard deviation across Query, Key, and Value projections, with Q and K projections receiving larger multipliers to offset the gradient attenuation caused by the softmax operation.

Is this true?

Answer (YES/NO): NO